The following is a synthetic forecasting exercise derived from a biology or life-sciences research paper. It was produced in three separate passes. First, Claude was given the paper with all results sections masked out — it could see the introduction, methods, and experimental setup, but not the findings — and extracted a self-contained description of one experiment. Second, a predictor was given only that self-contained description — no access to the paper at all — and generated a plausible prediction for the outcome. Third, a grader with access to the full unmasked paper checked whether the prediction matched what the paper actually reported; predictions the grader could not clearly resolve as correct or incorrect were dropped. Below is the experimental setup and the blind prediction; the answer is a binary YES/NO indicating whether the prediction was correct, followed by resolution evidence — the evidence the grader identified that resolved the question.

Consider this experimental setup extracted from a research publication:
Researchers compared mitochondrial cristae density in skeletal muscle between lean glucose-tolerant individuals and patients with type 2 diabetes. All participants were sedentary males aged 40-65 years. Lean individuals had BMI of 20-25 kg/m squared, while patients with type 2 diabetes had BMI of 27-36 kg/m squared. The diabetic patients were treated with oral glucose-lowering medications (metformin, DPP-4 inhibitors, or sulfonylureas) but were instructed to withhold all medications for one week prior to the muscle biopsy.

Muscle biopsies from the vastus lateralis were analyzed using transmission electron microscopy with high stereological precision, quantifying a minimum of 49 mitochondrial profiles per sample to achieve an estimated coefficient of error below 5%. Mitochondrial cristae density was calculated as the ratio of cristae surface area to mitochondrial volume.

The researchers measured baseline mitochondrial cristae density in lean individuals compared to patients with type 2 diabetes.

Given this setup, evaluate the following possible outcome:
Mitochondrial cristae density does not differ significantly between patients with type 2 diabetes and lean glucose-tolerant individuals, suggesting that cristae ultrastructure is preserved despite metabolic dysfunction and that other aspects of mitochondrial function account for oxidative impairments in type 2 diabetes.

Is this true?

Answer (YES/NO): YES